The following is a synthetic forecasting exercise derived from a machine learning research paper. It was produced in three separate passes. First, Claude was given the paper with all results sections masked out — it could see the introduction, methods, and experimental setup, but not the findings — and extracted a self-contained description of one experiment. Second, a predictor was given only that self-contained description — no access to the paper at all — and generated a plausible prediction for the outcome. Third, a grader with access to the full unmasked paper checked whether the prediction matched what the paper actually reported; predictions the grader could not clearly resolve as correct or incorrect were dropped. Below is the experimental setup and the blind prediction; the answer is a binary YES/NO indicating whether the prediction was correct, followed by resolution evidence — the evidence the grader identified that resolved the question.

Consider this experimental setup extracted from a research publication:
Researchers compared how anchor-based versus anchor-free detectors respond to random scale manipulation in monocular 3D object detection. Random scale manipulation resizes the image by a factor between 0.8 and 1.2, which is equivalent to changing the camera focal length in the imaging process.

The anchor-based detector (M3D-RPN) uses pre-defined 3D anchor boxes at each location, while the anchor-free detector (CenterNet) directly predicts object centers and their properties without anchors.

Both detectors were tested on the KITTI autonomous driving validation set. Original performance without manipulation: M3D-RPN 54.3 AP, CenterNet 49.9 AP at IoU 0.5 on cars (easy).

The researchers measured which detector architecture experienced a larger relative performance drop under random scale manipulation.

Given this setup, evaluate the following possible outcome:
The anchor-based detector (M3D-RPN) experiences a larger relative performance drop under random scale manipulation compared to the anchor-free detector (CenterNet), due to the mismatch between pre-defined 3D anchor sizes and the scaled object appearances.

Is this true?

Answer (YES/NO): NO